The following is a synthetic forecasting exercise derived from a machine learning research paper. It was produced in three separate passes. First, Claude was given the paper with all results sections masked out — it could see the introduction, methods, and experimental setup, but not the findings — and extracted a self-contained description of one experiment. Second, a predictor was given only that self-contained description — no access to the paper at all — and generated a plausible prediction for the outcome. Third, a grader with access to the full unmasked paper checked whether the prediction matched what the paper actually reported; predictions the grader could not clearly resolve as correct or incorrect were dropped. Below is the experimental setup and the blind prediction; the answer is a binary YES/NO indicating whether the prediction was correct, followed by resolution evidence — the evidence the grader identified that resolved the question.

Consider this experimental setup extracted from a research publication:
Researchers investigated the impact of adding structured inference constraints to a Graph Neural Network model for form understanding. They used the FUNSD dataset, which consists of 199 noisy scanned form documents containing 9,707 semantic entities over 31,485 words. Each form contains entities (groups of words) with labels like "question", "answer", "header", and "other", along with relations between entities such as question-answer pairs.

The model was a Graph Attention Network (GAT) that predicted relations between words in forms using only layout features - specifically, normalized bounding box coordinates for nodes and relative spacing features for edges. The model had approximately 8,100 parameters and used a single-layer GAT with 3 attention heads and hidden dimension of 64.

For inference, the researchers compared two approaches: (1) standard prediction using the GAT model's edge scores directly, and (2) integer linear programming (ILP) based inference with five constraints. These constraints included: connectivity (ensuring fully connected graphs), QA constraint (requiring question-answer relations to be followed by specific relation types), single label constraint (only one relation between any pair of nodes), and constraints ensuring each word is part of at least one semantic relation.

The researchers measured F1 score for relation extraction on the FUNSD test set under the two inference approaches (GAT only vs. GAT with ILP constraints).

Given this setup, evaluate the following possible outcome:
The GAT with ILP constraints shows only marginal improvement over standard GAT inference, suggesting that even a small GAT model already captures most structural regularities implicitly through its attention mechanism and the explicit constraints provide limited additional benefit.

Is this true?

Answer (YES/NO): YES